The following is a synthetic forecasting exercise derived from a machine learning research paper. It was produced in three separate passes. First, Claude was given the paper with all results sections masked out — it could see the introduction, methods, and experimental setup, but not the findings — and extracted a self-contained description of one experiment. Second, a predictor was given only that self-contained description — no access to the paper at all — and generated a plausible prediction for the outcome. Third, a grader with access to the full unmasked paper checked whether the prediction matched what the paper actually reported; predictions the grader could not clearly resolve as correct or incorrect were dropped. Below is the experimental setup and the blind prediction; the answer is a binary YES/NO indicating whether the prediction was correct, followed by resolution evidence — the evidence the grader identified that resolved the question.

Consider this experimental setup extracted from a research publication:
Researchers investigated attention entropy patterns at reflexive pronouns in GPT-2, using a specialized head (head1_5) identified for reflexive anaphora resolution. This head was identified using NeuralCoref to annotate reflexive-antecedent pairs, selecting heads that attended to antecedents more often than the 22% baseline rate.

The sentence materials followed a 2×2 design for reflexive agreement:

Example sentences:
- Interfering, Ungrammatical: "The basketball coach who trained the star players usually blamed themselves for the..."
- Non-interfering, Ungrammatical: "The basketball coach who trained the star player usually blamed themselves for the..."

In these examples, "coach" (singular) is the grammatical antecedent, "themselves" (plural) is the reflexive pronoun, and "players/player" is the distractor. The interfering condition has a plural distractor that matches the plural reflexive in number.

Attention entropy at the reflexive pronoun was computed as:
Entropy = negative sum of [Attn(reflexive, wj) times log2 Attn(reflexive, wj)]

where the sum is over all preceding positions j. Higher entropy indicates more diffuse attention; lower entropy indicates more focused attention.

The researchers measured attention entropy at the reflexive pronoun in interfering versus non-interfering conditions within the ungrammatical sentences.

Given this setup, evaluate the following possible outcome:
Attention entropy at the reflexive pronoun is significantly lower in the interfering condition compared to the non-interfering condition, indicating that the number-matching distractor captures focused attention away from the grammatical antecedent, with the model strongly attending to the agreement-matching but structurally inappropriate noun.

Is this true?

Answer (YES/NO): NO